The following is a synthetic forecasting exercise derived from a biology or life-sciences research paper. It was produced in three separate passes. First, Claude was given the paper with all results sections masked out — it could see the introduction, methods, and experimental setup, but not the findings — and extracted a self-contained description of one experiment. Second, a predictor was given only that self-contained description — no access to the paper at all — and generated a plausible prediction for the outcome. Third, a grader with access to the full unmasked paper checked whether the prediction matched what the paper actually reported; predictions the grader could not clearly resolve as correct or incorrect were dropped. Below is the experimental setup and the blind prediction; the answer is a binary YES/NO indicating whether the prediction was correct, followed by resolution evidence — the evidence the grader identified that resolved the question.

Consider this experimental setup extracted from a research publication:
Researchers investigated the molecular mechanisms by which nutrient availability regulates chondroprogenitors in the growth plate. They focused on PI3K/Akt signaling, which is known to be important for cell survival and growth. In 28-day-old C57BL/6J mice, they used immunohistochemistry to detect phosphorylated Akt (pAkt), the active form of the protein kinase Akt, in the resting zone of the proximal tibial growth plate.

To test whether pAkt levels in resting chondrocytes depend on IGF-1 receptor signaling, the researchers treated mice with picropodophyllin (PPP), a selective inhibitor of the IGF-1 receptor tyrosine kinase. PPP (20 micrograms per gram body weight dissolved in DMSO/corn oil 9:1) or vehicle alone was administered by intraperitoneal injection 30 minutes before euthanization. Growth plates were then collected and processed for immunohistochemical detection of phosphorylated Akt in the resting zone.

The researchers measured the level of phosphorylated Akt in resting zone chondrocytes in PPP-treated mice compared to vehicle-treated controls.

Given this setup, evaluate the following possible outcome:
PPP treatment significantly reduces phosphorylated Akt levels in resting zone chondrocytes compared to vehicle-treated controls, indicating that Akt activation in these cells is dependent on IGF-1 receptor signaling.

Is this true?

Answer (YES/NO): YES